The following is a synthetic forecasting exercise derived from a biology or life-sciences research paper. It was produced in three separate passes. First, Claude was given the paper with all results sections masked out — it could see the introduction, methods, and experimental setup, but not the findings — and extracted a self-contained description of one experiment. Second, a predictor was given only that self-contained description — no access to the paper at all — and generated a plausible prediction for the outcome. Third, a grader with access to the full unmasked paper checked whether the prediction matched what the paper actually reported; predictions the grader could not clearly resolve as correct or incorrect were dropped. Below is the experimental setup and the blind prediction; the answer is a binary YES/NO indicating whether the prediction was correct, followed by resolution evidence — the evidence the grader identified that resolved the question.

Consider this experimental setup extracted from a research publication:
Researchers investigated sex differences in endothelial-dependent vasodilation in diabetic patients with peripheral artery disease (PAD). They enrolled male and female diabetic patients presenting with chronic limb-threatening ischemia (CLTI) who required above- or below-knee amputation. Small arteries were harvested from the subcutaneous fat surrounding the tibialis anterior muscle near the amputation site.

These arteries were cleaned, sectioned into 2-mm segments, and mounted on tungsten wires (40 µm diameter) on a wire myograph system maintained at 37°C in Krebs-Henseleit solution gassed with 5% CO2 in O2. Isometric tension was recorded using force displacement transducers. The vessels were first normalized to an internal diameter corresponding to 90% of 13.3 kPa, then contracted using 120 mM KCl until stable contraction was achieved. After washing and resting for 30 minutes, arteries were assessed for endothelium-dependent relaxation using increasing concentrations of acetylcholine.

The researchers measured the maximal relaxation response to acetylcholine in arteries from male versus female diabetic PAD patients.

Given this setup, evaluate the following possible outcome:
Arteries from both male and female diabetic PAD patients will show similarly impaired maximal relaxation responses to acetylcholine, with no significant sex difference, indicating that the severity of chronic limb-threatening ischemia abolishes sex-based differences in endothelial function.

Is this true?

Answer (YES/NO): NO